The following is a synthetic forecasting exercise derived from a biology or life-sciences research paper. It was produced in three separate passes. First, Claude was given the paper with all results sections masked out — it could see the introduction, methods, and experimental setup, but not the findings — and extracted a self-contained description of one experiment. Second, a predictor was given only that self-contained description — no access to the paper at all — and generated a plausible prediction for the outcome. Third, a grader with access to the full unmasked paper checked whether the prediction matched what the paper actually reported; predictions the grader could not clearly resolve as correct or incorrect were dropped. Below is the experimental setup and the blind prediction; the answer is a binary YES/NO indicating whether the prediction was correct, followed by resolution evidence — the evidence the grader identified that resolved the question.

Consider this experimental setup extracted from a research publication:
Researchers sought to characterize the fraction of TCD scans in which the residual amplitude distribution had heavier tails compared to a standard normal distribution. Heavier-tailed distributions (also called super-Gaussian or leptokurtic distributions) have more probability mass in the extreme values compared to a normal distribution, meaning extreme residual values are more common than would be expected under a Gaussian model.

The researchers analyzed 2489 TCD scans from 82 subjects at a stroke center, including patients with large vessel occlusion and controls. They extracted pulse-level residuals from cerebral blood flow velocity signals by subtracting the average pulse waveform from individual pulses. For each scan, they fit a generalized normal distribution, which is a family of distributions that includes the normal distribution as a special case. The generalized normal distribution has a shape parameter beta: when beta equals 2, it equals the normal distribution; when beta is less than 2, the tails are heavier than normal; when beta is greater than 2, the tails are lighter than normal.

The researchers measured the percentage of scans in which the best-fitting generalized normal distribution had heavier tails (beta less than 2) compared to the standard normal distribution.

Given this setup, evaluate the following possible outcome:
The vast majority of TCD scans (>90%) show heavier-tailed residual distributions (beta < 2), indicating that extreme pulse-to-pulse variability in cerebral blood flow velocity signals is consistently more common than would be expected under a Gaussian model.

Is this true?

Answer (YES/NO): YES